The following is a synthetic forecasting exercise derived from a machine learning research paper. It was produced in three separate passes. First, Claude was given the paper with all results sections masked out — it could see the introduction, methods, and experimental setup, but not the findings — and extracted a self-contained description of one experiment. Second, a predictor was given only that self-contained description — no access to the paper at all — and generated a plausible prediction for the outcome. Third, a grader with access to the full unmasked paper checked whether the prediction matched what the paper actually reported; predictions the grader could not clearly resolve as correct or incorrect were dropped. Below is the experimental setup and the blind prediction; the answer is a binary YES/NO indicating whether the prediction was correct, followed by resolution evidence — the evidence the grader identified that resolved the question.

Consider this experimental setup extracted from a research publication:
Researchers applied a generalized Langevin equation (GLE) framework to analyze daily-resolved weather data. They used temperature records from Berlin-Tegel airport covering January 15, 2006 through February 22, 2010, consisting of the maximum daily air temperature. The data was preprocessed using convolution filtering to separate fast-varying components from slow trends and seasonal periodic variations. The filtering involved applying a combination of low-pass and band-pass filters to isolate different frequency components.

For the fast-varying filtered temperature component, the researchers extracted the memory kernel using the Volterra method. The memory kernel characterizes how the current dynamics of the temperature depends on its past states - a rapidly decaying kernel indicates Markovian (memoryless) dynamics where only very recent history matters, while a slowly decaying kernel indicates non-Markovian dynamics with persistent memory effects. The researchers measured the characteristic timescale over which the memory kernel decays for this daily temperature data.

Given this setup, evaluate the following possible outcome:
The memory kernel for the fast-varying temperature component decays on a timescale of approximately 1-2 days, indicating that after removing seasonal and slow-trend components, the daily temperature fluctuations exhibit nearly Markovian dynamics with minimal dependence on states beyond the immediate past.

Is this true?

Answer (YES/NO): NO